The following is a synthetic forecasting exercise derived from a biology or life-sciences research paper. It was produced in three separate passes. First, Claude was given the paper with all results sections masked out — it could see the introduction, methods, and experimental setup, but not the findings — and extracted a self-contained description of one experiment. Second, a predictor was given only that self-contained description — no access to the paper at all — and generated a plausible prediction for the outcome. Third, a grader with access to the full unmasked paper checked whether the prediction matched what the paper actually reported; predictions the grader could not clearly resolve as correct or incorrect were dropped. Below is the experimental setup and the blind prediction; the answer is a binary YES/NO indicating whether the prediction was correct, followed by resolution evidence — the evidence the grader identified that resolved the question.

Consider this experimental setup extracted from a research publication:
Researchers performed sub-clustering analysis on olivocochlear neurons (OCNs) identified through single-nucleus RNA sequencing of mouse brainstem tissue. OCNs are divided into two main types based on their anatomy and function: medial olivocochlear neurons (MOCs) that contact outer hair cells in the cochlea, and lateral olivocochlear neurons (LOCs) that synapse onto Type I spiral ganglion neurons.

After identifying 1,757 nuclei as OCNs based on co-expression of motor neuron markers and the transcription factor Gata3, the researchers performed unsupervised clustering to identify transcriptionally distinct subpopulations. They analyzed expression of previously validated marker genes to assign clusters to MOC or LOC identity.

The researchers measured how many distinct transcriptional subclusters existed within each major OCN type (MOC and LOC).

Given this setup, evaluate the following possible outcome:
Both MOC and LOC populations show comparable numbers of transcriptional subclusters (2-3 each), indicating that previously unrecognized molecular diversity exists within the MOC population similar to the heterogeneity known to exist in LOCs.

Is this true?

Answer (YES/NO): YES